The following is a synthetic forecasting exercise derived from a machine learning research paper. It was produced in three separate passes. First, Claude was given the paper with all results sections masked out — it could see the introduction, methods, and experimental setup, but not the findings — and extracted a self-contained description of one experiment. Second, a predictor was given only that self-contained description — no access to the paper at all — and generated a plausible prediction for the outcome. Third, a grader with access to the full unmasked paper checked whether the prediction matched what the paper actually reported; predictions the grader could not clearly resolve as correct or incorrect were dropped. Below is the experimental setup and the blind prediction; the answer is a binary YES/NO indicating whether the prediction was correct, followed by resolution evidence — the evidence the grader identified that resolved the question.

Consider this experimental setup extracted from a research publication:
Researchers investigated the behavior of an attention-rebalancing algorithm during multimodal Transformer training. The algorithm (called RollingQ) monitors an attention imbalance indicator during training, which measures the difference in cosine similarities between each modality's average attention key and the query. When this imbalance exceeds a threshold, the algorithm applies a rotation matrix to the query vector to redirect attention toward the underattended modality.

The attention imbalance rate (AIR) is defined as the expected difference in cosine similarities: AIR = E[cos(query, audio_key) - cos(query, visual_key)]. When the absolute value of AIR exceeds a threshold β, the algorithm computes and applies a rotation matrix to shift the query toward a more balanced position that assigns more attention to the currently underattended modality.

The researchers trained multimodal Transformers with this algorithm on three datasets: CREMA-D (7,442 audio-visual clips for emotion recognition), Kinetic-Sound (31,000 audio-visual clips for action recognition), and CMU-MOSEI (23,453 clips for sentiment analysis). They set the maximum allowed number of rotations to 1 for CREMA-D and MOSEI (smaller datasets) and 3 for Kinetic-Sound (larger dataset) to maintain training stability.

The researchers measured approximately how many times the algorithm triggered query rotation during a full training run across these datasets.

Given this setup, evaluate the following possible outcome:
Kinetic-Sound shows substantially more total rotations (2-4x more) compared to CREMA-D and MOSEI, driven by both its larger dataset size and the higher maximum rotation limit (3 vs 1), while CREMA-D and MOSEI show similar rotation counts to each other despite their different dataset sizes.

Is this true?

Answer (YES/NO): NO